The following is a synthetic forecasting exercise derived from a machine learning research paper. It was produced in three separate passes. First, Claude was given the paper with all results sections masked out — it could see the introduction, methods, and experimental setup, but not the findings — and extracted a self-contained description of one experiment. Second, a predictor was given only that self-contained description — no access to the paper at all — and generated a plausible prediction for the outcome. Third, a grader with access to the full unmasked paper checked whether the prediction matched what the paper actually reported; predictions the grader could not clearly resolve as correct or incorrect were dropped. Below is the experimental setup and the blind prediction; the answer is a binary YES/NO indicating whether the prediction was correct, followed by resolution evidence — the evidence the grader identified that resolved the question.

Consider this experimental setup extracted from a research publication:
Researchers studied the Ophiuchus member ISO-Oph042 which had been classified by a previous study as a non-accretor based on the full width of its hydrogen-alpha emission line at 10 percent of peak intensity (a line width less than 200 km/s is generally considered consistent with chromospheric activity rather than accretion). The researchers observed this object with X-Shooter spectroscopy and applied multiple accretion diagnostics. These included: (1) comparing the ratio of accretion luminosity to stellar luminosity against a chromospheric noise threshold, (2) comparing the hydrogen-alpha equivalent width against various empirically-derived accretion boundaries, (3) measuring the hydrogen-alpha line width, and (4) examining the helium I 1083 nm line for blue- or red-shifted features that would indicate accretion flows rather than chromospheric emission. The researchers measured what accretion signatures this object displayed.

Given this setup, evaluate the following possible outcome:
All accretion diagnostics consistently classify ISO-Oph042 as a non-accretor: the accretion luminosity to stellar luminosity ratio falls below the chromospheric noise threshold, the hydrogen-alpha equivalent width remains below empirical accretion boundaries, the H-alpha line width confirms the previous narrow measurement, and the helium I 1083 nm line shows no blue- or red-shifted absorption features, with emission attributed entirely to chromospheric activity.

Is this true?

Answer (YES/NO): NO